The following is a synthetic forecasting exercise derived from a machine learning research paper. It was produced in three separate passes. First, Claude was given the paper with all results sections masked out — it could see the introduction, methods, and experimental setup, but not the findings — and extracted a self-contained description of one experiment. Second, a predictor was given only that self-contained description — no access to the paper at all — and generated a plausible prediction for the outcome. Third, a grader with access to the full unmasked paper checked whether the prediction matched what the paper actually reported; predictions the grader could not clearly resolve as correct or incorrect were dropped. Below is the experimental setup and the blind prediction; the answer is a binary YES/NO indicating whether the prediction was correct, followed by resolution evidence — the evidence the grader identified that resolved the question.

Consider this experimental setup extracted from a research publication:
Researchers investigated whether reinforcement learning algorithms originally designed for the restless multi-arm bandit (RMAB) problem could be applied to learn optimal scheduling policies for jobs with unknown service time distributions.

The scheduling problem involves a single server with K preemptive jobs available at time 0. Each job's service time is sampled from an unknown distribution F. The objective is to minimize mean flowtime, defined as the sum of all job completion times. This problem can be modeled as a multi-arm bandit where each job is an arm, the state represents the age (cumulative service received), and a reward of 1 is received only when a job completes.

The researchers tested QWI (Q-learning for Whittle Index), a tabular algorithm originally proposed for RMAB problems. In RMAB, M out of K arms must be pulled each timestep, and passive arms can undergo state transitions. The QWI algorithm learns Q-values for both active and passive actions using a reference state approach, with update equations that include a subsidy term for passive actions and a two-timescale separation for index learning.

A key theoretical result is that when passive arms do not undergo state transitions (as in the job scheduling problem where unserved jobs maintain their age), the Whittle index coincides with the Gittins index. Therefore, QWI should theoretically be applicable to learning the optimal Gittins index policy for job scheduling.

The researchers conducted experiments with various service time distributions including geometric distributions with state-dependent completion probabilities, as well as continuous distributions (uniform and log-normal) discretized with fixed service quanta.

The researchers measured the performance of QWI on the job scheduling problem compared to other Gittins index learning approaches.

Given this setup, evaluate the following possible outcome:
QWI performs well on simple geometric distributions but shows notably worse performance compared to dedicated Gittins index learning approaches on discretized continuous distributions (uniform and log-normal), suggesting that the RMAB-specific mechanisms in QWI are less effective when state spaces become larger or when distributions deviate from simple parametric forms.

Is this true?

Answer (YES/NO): NO